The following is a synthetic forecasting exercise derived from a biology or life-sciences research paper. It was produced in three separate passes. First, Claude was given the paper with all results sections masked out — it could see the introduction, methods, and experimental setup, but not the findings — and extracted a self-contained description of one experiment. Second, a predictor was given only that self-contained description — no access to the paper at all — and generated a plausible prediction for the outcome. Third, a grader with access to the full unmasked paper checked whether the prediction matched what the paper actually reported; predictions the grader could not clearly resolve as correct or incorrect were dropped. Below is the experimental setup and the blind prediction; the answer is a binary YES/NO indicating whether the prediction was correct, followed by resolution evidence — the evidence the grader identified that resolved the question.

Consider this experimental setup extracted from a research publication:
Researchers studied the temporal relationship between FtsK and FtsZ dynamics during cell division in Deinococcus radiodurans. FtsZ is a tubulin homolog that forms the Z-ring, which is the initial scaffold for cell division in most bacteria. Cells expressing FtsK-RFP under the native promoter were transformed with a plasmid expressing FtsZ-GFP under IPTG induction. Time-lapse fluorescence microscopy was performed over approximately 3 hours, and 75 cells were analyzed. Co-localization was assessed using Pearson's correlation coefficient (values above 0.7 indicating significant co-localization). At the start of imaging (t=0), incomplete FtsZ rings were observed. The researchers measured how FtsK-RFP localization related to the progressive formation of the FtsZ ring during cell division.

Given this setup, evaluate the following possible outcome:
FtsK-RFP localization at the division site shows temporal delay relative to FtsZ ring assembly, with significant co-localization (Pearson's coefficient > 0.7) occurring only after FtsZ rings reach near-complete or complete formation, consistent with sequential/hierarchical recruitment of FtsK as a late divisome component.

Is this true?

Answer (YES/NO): YES